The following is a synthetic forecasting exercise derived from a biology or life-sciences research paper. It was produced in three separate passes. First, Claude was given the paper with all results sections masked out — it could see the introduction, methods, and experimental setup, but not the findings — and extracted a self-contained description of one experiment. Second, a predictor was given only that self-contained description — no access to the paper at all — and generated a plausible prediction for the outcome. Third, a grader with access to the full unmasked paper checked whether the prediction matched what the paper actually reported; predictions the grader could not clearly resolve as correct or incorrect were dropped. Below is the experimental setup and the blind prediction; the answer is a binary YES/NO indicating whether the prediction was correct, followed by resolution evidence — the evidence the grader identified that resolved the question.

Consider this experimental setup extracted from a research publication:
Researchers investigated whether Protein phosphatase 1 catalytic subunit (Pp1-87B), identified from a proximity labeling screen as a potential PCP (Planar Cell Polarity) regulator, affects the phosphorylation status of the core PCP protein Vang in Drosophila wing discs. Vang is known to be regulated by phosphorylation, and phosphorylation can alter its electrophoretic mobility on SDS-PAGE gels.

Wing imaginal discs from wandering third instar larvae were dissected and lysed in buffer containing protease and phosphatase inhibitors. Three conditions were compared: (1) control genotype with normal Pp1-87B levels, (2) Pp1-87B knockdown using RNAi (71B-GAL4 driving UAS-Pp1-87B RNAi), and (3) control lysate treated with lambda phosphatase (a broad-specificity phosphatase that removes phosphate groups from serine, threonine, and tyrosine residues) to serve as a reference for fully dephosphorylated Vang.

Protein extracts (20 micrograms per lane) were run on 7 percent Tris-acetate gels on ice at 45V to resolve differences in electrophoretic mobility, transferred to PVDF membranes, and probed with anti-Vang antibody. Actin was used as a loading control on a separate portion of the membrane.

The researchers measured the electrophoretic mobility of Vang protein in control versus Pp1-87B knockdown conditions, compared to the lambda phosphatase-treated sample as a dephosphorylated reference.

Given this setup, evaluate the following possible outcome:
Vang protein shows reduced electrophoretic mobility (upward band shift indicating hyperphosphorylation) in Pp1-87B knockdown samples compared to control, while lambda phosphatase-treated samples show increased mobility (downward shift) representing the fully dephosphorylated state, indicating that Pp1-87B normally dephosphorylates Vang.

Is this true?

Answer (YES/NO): NO